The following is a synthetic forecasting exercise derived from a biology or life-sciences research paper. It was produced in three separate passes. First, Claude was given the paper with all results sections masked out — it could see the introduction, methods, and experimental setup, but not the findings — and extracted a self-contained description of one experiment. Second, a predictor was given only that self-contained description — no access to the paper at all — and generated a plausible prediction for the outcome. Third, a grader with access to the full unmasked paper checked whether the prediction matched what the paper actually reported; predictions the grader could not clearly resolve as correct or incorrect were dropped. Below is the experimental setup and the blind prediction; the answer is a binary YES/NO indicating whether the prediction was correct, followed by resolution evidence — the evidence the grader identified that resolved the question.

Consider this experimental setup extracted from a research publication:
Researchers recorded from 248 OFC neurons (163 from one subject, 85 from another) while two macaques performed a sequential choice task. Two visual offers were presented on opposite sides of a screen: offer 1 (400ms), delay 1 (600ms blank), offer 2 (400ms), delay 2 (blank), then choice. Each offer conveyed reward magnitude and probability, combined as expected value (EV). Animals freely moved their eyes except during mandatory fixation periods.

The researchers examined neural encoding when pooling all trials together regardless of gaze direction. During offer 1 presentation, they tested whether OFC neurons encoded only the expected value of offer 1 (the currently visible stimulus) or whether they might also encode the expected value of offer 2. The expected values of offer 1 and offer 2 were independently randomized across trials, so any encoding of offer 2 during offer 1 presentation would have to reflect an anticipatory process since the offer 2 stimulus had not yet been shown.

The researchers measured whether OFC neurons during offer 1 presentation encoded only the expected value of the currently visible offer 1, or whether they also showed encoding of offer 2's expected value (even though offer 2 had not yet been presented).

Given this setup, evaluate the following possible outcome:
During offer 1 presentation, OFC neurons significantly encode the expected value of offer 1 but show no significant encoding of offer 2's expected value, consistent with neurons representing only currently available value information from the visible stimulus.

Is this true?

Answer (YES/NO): YES